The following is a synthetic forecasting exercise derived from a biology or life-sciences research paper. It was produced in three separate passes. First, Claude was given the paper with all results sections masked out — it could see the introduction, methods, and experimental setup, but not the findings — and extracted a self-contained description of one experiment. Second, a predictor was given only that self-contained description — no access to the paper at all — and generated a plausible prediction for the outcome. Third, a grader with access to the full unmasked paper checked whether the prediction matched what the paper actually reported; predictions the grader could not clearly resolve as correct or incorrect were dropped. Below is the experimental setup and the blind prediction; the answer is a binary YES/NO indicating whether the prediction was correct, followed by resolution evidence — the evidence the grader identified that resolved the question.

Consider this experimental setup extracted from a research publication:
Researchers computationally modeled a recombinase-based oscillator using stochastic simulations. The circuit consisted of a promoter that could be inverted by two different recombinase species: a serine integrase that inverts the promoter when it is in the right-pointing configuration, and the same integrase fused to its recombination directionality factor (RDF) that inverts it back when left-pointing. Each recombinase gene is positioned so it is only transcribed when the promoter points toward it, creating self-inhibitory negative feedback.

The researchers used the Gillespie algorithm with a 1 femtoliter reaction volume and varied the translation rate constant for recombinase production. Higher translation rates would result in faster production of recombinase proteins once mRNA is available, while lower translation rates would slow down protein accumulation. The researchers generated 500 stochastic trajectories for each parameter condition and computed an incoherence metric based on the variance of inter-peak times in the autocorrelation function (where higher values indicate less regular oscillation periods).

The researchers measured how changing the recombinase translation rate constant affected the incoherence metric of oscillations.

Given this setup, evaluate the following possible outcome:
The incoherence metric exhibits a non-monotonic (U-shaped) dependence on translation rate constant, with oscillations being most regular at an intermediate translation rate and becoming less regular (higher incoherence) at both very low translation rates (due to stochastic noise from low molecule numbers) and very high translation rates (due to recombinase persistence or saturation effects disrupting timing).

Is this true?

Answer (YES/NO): NO